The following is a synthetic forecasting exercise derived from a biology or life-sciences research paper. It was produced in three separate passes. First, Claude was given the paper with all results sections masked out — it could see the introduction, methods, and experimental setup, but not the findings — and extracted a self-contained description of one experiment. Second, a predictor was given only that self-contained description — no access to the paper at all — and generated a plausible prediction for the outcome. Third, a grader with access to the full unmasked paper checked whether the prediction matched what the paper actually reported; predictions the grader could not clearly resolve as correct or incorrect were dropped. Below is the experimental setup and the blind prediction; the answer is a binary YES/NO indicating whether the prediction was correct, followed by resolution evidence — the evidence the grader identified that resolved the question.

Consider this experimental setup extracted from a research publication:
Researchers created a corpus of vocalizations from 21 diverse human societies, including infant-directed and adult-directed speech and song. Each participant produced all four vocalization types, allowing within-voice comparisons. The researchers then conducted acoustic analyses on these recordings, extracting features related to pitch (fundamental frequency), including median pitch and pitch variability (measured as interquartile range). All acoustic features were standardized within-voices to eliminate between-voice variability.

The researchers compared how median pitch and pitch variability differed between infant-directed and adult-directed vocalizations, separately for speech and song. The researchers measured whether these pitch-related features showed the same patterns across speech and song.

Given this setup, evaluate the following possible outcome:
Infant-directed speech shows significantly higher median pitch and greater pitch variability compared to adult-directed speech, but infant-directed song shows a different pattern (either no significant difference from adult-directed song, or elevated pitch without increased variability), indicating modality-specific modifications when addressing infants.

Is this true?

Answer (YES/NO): NO